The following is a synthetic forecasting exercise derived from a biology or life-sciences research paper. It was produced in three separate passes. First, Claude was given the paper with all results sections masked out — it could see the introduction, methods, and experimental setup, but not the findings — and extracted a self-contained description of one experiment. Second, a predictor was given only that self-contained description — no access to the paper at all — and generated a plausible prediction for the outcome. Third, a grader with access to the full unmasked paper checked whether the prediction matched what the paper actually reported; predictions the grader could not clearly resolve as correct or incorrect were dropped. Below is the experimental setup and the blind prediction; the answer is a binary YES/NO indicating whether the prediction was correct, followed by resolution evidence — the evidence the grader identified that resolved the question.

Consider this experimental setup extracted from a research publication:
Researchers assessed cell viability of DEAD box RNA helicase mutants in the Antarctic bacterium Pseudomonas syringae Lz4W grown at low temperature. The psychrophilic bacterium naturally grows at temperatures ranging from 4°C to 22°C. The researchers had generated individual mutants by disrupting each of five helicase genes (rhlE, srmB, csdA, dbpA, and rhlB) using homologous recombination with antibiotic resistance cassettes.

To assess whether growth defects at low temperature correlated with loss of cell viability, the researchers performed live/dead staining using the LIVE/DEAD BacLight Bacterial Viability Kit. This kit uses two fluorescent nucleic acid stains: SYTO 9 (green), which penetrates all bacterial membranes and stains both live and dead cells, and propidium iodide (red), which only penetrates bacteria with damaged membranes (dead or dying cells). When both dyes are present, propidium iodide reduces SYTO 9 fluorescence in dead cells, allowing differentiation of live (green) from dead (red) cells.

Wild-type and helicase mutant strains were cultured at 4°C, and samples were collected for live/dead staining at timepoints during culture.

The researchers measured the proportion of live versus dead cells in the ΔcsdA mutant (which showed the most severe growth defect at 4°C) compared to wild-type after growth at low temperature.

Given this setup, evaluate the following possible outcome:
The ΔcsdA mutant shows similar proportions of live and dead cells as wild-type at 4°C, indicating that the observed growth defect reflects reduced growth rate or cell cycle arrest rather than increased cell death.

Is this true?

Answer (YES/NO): NO